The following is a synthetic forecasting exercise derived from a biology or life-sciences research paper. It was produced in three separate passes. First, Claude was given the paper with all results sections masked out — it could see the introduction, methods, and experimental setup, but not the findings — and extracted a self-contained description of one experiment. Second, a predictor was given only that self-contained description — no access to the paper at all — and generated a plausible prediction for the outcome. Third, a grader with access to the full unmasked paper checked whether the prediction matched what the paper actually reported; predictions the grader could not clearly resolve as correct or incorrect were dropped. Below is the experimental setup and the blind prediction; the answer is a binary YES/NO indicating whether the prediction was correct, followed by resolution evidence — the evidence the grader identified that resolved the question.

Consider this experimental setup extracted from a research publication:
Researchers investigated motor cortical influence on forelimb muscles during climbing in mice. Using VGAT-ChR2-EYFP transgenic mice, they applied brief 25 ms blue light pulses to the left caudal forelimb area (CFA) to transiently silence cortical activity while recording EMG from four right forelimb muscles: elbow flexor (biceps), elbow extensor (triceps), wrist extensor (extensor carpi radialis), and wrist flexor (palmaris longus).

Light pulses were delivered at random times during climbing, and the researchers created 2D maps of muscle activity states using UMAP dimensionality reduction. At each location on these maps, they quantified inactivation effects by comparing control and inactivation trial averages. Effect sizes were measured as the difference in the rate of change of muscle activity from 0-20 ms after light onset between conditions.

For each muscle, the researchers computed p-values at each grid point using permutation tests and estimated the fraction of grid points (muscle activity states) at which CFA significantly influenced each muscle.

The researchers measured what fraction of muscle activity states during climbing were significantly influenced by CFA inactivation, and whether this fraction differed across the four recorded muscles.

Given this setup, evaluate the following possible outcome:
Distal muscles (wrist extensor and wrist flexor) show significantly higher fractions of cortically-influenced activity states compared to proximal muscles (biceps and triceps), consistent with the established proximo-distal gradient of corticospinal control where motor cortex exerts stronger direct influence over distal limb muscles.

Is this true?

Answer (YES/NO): NO